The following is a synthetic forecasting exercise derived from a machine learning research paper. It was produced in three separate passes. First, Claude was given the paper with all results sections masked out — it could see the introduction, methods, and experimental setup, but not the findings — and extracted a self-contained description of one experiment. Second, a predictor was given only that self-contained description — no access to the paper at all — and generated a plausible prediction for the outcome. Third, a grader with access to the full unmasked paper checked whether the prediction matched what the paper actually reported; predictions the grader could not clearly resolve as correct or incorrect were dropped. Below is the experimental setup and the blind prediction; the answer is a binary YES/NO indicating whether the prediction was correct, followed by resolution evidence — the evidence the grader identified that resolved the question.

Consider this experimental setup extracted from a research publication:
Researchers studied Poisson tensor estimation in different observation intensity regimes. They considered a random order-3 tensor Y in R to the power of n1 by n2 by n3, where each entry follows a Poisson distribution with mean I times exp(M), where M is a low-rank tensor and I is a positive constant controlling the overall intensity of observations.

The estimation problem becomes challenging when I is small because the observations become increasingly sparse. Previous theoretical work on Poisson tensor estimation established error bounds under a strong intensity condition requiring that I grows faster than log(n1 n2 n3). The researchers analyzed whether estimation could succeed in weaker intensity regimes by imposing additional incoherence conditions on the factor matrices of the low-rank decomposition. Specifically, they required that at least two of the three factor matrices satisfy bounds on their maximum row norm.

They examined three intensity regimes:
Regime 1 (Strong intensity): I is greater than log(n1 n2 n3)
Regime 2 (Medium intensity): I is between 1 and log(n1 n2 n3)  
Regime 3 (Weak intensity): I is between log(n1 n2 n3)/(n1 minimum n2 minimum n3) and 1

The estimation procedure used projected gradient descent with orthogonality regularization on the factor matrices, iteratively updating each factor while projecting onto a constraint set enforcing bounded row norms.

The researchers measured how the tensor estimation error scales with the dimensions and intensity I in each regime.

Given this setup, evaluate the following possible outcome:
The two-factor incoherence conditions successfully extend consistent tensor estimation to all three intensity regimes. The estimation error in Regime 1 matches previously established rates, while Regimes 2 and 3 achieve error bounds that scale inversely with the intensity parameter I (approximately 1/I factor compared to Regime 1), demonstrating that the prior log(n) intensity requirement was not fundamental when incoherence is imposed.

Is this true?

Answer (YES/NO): YES